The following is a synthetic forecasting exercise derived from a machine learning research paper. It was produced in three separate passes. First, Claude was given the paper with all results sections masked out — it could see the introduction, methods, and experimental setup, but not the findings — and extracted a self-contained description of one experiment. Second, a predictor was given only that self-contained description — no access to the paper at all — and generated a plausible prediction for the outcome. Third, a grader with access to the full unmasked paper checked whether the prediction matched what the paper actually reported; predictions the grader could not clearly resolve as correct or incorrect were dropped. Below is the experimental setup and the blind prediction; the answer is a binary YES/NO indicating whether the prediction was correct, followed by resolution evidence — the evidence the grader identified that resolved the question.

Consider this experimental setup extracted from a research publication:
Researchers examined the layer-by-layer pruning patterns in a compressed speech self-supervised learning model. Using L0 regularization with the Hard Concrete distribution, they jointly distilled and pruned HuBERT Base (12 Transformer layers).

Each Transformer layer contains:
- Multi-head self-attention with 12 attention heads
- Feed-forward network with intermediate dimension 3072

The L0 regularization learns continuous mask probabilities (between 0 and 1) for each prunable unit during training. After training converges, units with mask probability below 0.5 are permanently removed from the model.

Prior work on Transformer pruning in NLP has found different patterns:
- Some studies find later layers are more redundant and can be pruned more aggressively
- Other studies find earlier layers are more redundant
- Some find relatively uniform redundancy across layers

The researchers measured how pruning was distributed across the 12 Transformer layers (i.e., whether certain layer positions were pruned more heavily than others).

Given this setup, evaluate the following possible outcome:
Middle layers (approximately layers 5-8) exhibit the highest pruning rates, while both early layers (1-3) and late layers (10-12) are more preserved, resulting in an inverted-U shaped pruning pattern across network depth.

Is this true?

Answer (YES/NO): NO